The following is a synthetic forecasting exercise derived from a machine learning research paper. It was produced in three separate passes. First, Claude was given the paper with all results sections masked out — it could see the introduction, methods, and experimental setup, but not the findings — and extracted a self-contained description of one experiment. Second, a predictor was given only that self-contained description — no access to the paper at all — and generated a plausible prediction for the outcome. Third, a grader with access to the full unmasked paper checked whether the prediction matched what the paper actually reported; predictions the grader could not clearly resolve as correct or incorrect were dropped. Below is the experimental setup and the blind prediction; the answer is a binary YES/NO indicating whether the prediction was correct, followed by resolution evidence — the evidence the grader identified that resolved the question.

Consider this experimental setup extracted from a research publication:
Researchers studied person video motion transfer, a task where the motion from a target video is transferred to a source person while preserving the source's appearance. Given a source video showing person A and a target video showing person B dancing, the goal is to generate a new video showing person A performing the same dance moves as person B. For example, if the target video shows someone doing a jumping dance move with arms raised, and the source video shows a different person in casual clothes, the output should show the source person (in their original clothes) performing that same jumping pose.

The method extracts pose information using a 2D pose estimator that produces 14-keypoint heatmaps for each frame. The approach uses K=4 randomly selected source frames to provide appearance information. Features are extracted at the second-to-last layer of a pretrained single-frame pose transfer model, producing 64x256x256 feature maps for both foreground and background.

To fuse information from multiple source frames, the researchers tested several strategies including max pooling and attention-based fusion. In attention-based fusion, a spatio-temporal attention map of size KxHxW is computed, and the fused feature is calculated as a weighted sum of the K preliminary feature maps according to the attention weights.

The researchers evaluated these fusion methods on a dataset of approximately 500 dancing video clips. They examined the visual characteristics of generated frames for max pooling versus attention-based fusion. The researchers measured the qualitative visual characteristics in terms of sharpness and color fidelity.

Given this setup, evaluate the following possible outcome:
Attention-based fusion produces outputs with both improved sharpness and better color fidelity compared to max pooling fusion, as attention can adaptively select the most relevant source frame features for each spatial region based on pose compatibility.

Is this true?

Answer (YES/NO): NO